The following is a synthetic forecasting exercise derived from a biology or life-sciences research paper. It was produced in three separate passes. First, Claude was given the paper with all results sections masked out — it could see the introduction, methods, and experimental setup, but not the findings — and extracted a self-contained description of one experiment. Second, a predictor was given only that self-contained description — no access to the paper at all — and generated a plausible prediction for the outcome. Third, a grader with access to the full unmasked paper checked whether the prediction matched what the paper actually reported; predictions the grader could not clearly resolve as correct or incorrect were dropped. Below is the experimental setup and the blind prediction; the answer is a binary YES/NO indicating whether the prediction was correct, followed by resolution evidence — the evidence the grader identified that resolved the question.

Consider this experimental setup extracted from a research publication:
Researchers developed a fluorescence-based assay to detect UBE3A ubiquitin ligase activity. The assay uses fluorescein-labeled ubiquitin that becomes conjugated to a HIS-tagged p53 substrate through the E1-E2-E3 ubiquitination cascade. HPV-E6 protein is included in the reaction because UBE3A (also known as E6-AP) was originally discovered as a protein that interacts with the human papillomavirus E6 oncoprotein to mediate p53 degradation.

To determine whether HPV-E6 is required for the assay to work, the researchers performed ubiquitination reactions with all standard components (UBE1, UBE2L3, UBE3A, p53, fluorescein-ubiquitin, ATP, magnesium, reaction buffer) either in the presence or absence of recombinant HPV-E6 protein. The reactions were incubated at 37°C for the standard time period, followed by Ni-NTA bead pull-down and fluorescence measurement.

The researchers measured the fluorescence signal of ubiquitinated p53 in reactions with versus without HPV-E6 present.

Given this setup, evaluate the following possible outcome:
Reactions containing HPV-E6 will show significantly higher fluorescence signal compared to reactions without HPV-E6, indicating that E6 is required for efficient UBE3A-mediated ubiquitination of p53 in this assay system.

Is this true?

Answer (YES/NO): NO